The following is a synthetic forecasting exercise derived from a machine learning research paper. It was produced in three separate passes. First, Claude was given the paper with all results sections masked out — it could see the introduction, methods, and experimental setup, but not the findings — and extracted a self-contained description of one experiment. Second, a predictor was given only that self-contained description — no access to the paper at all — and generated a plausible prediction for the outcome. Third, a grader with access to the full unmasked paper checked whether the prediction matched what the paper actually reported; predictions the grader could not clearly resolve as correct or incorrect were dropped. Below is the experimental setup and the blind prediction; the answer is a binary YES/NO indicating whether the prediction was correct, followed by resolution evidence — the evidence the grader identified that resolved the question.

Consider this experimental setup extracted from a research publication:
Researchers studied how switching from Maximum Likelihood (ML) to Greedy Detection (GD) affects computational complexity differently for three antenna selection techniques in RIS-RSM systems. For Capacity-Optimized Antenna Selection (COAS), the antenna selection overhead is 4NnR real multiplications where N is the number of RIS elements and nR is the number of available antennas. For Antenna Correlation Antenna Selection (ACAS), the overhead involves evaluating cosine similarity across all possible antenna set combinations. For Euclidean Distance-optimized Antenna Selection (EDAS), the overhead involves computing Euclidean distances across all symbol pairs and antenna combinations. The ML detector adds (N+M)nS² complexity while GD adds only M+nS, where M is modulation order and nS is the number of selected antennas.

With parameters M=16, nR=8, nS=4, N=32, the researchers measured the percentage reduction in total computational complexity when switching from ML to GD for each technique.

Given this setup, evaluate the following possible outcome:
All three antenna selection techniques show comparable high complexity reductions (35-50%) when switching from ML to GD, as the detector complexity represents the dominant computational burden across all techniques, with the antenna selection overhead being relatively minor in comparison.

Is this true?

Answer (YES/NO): NO